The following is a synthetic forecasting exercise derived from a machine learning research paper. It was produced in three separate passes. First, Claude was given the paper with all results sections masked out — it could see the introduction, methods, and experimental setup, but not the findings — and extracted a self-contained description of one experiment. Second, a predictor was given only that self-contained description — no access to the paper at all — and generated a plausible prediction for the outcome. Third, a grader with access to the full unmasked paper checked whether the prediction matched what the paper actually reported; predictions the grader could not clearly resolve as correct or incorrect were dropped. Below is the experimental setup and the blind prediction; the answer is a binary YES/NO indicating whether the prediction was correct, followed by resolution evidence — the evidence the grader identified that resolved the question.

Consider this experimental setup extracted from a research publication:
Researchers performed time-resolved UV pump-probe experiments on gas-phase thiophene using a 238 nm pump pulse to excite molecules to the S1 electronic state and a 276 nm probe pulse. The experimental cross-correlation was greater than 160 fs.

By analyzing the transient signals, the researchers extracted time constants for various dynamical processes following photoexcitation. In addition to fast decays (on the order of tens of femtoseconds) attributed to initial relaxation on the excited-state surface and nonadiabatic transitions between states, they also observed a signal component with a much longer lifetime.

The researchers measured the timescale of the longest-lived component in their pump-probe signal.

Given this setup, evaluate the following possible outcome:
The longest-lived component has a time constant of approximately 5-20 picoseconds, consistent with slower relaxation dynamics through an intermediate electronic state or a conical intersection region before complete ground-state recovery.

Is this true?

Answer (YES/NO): NO